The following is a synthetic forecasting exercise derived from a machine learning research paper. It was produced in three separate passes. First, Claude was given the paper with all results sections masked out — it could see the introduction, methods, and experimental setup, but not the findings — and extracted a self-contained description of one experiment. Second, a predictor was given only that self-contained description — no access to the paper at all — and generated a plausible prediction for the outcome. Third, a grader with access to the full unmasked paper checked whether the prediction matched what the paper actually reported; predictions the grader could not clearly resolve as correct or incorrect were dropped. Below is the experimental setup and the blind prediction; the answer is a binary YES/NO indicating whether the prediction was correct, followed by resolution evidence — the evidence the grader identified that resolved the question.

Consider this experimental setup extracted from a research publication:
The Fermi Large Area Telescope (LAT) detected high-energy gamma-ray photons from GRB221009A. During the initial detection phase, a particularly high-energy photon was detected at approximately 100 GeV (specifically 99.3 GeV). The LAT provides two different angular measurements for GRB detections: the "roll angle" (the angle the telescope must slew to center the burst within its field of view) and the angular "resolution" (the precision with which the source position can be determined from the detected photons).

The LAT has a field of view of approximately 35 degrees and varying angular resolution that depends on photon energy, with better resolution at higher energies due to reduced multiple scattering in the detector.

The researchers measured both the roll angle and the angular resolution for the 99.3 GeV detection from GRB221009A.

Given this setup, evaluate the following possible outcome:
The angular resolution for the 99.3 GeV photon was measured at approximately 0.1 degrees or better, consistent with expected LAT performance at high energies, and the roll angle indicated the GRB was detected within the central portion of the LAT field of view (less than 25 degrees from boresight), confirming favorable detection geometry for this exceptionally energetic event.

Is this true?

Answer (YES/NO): NO